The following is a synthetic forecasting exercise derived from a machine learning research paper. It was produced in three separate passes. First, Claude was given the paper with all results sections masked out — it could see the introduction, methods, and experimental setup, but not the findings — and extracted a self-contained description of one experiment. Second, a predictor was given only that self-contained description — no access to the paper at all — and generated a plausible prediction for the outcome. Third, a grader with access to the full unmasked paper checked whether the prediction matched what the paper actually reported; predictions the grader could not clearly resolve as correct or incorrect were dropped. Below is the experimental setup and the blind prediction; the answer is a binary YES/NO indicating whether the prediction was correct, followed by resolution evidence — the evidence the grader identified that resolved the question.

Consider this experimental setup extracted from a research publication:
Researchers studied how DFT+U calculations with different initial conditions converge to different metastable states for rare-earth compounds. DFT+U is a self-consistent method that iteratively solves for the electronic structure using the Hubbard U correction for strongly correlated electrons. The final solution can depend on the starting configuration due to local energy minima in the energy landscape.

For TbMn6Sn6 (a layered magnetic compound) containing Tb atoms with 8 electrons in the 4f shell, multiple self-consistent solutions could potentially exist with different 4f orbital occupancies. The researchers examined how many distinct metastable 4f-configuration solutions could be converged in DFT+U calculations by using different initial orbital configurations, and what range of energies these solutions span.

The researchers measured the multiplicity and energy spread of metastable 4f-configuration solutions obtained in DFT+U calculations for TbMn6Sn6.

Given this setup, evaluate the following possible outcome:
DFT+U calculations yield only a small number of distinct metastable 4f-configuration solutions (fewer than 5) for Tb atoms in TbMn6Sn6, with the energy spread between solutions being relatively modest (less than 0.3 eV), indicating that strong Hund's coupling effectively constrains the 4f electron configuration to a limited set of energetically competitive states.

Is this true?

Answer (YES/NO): NO